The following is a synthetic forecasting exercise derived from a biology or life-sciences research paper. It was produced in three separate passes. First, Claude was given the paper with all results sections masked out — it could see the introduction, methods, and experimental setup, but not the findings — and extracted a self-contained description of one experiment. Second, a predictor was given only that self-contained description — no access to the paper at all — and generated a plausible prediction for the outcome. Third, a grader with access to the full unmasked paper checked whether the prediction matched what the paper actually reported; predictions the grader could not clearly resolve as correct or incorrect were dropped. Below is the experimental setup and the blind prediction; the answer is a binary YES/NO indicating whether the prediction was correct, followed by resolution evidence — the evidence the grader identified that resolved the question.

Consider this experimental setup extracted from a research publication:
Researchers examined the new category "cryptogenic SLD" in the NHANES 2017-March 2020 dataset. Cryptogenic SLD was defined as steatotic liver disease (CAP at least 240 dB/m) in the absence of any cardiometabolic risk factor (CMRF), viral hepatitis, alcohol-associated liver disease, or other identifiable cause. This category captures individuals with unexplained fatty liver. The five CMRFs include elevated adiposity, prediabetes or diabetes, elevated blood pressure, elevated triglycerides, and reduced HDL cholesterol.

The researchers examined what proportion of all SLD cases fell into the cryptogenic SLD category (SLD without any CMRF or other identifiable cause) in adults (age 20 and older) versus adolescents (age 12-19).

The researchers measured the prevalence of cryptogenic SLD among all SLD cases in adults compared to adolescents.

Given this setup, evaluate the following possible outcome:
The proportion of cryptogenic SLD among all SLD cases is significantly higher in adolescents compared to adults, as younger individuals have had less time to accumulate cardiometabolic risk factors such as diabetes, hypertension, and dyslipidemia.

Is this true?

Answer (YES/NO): YES